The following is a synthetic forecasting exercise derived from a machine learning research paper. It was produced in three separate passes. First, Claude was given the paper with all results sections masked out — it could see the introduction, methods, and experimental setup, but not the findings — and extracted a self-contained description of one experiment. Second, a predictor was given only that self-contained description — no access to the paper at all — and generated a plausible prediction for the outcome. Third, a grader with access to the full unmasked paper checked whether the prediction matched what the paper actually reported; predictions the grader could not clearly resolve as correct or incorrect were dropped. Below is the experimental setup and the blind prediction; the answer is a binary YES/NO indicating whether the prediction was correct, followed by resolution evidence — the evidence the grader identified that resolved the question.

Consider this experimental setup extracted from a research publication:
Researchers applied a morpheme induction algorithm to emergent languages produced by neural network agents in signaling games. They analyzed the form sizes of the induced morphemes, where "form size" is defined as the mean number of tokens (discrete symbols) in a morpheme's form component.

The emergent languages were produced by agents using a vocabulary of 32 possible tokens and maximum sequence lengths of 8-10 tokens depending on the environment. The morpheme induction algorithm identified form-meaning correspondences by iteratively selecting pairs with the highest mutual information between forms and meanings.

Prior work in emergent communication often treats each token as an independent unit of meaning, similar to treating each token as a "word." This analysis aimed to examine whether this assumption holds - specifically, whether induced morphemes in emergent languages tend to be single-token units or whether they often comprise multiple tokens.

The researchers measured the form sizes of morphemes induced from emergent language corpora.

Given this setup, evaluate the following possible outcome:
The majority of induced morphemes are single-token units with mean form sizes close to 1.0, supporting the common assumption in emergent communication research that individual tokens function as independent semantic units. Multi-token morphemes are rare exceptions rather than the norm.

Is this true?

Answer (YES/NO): NO